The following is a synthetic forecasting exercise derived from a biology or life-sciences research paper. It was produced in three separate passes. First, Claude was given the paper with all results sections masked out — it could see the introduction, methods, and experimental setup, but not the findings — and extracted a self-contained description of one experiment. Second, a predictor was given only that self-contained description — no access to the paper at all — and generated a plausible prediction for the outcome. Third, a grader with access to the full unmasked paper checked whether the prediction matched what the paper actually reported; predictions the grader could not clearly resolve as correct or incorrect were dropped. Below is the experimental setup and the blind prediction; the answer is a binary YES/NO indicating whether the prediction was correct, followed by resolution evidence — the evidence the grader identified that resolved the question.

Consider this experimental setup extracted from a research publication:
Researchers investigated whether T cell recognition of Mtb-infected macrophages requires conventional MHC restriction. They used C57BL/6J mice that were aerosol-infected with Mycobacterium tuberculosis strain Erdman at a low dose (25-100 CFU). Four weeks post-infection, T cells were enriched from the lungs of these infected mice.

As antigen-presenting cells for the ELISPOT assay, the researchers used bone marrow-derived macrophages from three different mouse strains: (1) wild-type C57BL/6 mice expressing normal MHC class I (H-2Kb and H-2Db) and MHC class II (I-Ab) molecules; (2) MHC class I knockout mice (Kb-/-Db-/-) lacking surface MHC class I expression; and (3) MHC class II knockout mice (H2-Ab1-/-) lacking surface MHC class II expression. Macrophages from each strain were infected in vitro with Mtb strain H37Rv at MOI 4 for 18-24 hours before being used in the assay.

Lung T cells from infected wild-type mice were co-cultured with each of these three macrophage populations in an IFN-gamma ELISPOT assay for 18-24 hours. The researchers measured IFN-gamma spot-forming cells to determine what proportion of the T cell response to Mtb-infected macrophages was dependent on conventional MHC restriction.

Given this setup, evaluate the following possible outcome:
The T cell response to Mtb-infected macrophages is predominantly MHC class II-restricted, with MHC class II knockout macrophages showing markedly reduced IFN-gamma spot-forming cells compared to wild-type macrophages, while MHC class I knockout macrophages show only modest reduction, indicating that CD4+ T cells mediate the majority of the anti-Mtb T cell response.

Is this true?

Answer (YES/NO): NO